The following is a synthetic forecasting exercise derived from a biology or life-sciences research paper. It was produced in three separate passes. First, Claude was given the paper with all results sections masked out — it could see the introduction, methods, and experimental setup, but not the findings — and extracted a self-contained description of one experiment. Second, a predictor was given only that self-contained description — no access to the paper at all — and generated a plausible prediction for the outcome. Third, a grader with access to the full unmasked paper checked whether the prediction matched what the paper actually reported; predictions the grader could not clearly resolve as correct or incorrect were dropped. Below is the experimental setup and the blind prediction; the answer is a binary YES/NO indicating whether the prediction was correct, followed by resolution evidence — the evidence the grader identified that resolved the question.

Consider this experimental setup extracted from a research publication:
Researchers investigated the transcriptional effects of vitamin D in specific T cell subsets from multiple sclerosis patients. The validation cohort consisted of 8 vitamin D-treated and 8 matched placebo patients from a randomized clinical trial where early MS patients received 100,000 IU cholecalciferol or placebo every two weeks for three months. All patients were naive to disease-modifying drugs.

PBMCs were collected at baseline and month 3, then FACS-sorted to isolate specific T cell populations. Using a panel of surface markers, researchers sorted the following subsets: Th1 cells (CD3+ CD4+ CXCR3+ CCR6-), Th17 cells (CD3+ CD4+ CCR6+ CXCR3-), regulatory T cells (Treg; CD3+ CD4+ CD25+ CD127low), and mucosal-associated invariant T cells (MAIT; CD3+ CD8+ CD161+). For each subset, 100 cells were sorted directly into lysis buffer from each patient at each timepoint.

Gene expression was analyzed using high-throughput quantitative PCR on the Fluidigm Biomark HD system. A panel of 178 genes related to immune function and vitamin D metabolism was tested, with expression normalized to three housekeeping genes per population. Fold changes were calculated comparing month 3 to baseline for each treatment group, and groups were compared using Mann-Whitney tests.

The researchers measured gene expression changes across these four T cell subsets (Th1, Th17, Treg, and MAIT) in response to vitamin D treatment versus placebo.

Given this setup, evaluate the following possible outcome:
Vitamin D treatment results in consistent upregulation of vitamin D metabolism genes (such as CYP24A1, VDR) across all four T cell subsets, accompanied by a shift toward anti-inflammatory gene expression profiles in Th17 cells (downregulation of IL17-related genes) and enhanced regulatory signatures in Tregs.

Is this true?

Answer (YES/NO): NO